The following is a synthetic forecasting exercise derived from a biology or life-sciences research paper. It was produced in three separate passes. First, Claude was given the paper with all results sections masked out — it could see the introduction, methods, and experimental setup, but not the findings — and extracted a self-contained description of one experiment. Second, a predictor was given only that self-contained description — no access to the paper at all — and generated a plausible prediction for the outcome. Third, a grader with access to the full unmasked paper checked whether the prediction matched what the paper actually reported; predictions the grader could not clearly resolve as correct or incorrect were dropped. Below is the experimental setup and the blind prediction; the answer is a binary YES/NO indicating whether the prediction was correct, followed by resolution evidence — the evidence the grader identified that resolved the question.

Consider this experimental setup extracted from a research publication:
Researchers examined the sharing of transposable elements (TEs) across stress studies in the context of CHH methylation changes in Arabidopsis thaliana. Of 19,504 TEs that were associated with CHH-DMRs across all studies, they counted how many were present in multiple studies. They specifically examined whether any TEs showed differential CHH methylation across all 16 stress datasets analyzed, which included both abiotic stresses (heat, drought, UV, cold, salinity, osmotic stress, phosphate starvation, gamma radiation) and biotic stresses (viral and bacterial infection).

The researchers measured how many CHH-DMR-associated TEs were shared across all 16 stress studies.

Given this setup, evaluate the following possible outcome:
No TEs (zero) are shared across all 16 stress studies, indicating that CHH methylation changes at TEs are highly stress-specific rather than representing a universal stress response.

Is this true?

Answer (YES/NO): NO